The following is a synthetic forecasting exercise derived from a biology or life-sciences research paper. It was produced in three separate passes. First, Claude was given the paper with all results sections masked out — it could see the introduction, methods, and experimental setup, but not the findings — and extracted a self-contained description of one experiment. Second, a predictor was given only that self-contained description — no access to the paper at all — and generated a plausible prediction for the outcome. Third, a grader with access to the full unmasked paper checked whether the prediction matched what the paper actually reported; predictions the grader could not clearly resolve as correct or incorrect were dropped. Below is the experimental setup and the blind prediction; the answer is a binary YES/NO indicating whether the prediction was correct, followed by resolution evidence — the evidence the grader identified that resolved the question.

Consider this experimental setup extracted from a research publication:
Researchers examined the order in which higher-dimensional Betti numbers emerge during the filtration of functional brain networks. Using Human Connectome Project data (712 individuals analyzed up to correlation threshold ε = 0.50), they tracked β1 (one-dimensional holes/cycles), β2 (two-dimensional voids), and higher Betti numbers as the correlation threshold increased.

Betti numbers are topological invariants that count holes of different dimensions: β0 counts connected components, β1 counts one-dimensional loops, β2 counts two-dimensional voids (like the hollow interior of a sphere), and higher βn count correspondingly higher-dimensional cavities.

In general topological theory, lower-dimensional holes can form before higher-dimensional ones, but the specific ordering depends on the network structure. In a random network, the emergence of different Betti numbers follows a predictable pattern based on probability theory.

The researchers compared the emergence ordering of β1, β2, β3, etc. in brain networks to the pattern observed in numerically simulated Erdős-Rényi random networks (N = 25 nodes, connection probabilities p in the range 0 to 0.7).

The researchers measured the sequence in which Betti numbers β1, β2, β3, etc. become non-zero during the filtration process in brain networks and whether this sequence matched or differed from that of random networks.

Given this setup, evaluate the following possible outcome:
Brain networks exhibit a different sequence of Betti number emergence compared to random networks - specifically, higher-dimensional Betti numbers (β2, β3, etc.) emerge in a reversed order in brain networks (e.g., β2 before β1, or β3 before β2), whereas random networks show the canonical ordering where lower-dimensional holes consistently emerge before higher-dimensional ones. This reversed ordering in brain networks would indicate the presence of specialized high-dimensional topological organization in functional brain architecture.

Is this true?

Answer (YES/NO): NO